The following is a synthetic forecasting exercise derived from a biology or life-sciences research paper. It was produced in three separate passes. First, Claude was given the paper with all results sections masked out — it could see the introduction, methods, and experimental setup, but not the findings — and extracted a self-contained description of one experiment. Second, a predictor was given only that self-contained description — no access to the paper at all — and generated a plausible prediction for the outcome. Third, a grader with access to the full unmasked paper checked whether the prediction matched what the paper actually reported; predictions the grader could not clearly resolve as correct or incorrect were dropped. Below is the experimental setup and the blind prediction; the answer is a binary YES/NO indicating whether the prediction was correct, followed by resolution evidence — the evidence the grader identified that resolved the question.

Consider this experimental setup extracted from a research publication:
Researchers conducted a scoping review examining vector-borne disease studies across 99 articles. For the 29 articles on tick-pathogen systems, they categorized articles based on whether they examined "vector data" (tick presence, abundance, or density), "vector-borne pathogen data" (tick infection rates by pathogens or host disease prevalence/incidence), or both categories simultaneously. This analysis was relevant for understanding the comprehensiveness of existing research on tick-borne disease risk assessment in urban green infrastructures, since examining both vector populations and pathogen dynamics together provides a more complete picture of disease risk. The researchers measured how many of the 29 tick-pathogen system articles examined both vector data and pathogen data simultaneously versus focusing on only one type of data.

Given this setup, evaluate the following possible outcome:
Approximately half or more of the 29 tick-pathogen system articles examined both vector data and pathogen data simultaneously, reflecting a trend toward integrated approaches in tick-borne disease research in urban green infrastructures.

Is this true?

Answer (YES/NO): NO